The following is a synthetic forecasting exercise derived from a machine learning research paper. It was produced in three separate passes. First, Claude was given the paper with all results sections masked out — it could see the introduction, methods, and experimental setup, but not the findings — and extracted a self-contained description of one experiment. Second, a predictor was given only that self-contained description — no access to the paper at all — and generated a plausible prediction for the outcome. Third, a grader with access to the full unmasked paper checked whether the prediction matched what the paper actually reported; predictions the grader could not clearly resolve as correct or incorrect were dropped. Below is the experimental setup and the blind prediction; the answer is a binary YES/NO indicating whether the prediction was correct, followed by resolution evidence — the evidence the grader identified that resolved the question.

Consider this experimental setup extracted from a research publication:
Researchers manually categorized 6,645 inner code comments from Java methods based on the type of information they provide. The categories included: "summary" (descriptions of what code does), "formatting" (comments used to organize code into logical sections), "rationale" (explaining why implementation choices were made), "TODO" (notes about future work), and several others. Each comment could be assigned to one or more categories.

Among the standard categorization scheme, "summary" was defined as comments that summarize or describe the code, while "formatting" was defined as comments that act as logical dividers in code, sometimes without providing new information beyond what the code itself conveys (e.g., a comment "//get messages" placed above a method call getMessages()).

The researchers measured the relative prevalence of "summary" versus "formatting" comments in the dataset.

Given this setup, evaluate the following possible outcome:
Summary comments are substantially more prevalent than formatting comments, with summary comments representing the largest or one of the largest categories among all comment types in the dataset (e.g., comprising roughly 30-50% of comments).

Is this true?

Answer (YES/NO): NO